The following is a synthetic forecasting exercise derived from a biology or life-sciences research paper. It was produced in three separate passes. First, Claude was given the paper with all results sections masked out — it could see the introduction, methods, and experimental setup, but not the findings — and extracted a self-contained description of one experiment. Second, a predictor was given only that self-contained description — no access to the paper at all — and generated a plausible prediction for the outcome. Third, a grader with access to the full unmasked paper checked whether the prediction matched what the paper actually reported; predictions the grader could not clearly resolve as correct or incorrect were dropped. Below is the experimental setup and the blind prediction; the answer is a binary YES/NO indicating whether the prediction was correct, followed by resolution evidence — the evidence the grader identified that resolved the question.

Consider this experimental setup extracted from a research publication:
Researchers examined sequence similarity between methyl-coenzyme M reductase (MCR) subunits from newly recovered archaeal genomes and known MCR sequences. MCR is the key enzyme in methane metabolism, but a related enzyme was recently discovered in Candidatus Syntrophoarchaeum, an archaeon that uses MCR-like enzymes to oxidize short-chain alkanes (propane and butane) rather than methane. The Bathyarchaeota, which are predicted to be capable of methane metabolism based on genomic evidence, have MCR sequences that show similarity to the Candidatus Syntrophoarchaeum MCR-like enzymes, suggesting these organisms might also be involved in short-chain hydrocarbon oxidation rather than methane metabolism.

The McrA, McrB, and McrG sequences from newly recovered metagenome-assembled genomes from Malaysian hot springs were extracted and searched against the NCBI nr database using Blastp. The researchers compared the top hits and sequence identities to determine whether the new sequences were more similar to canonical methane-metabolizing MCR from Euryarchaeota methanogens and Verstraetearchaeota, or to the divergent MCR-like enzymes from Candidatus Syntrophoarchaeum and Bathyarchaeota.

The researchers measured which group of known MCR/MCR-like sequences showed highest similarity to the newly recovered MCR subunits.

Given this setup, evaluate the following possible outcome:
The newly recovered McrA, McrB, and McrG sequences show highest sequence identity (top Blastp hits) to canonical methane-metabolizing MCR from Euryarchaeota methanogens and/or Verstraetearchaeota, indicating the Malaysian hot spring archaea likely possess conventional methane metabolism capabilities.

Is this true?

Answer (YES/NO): YES